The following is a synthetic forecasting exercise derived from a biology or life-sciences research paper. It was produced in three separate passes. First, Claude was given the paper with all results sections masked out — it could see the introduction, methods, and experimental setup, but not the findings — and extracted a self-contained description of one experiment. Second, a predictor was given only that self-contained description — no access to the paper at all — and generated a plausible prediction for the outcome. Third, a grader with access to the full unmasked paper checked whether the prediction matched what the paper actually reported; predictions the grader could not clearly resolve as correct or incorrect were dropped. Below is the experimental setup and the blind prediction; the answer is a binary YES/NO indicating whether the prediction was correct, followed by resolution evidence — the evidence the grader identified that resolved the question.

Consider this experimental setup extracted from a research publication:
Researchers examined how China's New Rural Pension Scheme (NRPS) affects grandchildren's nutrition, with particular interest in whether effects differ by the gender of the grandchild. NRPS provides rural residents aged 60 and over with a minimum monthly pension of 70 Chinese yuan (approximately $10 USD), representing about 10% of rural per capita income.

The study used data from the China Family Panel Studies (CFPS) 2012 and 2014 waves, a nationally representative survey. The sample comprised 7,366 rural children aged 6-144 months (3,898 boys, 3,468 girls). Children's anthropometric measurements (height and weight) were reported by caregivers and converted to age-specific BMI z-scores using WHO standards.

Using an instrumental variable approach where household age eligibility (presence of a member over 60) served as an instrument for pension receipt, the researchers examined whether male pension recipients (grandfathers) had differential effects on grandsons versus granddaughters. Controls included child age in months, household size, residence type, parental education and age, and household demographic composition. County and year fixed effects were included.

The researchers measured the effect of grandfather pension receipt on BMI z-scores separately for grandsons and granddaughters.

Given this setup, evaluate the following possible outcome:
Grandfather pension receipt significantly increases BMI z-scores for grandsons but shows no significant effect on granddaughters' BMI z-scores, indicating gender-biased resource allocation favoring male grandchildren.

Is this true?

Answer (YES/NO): YES